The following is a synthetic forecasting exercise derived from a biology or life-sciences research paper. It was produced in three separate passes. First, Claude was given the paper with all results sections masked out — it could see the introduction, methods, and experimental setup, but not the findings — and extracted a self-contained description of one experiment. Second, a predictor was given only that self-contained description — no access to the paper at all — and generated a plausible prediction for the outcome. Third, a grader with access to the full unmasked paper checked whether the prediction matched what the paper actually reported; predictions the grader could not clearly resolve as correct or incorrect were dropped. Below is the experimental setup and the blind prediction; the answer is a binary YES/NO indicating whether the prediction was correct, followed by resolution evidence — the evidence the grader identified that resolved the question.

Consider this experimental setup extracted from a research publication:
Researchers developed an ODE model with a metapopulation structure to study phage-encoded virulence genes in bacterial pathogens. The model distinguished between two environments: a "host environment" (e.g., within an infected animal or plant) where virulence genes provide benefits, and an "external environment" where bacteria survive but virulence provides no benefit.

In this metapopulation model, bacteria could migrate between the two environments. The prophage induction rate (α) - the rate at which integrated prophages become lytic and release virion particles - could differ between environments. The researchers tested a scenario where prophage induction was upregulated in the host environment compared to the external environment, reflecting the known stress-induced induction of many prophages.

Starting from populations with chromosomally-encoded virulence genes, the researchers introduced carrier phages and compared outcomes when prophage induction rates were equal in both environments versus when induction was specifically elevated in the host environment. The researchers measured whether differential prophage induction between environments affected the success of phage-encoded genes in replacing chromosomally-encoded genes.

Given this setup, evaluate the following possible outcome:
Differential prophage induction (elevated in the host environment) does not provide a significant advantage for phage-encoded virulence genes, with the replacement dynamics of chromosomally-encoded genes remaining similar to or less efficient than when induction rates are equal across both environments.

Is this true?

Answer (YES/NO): NO